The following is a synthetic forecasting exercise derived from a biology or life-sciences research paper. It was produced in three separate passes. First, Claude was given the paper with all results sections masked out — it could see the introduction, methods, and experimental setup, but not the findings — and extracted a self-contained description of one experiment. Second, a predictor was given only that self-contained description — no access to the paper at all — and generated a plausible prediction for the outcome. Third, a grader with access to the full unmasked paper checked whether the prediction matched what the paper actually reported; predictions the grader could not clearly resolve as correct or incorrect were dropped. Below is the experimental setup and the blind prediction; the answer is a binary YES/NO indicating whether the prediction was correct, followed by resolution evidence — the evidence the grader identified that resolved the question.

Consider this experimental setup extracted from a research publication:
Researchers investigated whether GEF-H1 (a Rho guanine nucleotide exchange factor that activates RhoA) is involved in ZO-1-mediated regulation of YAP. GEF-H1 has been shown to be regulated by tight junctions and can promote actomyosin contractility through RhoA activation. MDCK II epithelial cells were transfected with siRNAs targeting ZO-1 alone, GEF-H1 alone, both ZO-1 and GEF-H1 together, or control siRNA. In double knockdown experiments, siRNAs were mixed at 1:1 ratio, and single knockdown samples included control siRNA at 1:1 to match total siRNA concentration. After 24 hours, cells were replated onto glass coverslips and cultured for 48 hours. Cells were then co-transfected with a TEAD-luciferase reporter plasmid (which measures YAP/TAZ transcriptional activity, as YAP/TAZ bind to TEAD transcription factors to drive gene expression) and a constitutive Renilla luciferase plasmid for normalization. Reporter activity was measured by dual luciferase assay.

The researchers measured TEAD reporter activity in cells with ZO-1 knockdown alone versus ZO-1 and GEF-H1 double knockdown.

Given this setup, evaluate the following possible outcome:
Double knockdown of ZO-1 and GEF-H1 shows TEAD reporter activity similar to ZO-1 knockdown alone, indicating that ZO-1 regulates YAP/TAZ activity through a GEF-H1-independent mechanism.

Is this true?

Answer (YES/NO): NO